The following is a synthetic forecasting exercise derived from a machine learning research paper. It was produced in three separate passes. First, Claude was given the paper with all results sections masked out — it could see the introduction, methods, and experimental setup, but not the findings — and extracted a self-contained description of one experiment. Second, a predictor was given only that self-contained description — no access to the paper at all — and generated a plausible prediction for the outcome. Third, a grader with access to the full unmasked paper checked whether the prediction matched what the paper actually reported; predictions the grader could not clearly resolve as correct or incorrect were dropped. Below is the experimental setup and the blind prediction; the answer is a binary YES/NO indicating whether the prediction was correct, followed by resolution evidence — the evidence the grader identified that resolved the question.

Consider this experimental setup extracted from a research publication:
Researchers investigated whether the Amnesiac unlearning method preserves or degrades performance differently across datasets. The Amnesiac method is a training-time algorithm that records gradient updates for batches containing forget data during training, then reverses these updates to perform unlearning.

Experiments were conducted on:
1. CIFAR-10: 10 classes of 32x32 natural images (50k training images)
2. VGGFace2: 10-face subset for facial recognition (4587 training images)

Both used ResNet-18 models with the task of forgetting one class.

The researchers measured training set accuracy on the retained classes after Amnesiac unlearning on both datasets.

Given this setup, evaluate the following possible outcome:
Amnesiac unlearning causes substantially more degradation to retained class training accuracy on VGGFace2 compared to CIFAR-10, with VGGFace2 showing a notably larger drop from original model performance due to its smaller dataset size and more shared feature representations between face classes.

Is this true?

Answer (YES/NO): YES